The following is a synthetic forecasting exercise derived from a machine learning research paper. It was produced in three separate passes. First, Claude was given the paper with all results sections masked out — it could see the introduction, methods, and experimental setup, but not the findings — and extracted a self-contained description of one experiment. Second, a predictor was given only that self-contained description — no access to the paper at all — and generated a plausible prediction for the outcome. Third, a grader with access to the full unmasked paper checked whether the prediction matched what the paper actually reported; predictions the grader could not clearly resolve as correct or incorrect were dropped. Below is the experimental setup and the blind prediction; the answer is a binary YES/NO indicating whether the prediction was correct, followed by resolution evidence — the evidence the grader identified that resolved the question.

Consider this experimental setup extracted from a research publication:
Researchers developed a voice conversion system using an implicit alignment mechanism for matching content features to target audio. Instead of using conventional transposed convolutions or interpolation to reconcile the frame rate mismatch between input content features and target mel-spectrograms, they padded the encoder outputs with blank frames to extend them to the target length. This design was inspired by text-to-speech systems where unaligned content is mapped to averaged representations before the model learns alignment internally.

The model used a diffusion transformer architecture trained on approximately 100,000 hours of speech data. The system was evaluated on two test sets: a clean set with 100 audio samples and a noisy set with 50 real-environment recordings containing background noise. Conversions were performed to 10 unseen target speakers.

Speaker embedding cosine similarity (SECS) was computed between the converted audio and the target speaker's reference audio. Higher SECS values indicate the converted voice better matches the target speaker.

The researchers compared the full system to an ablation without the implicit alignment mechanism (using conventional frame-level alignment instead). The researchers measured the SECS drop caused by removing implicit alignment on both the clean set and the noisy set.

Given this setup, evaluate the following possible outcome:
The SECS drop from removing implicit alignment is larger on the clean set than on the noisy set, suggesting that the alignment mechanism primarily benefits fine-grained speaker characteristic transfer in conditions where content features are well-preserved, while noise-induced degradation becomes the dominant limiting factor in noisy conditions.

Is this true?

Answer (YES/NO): NO